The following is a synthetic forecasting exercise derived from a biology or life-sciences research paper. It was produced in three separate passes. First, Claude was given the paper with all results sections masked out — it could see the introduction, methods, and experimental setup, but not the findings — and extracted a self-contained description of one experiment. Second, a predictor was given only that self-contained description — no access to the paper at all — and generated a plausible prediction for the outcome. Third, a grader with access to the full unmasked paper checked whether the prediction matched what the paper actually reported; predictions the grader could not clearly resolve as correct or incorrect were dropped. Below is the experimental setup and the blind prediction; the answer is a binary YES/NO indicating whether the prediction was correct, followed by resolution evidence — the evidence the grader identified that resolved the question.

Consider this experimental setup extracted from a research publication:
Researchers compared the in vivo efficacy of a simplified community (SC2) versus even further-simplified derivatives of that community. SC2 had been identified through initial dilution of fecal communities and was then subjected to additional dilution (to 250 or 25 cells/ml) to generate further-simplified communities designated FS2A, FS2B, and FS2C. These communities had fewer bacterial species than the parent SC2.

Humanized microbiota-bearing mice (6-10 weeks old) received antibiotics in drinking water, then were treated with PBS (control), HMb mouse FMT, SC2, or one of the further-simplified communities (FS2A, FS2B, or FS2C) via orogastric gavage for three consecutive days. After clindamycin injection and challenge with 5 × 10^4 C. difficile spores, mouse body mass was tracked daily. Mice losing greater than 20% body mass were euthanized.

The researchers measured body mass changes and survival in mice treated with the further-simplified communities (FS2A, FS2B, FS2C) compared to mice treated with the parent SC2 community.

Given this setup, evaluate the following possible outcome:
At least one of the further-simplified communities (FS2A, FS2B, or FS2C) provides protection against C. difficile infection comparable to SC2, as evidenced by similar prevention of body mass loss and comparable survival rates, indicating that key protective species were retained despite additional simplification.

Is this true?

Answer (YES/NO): YES